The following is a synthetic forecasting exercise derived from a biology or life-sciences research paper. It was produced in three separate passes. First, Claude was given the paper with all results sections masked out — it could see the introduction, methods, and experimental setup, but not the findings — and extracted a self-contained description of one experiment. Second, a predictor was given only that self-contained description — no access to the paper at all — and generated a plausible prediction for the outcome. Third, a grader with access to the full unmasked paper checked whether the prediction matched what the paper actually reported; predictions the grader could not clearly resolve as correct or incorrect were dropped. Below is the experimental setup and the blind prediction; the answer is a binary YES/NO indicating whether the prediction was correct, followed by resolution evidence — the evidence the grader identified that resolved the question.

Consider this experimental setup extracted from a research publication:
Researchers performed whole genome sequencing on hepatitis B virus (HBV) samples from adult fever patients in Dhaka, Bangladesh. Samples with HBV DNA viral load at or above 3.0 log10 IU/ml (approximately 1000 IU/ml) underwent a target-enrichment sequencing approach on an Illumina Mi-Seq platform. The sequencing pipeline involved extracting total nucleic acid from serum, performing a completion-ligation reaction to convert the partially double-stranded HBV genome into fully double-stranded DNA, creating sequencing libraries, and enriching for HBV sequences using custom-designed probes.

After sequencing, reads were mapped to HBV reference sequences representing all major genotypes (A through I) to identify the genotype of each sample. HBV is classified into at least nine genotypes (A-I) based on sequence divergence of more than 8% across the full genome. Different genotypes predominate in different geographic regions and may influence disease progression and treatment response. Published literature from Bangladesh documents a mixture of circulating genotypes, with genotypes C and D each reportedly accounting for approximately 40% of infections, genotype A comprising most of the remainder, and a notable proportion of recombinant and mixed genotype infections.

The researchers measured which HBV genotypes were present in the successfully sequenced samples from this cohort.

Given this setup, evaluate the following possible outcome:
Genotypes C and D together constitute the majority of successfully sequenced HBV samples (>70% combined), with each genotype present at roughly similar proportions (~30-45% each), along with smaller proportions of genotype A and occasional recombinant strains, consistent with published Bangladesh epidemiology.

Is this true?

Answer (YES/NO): NO